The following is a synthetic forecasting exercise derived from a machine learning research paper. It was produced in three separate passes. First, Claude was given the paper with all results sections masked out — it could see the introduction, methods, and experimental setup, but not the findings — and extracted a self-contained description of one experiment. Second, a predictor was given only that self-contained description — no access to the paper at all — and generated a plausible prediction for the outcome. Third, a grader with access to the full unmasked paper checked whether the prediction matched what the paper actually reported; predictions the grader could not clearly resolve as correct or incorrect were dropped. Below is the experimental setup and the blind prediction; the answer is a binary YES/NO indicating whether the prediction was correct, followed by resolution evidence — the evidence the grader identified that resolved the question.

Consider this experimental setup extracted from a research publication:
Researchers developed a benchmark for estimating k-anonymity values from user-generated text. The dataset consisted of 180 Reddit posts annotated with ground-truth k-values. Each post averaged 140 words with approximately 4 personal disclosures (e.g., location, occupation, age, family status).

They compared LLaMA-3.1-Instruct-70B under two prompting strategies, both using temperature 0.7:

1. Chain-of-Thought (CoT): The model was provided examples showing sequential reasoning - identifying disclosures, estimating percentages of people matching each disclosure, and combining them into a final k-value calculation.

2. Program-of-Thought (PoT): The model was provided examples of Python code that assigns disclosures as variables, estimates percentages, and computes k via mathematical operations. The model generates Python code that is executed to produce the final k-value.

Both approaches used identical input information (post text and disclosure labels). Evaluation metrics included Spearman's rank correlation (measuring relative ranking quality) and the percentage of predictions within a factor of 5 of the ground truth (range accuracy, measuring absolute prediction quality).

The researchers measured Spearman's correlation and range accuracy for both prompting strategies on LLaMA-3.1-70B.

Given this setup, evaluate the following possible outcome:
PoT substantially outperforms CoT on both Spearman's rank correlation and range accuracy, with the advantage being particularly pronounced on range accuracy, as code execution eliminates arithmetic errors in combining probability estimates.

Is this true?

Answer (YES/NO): NO